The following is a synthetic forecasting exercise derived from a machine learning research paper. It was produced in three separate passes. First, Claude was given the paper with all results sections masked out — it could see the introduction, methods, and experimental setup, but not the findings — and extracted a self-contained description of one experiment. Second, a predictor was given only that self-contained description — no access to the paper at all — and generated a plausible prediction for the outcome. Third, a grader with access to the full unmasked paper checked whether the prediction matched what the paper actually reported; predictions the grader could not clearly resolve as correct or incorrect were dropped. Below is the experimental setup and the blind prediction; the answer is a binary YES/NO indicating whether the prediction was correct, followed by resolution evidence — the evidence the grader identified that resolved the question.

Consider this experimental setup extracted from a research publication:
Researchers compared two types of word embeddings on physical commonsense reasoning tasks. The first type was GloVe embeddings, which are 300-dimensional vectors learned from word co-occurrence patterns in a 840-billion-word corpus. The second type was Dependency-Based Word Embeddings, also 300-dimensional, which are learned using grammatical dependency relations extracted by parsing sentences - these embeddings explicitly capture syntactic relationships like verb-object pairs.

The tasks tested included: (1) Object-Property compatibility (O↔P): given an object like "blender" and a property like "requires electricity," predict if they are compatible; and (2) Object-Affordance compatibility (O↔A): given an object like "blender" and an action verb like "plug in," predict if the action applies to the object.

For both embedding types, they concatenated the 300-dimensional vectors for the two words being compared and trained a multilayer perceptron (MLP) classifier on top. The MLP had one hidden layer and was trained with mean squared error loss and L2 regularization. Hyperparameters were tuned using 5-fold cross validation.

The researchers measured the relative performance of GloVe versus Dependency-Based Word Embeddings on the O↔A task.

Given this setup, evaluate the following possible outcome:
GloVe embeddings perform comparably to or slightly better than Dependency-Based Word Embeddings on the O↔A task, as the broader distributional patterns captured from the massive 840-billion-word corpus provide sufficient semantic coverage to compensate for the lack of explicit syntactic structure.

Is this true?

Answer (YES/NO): YES